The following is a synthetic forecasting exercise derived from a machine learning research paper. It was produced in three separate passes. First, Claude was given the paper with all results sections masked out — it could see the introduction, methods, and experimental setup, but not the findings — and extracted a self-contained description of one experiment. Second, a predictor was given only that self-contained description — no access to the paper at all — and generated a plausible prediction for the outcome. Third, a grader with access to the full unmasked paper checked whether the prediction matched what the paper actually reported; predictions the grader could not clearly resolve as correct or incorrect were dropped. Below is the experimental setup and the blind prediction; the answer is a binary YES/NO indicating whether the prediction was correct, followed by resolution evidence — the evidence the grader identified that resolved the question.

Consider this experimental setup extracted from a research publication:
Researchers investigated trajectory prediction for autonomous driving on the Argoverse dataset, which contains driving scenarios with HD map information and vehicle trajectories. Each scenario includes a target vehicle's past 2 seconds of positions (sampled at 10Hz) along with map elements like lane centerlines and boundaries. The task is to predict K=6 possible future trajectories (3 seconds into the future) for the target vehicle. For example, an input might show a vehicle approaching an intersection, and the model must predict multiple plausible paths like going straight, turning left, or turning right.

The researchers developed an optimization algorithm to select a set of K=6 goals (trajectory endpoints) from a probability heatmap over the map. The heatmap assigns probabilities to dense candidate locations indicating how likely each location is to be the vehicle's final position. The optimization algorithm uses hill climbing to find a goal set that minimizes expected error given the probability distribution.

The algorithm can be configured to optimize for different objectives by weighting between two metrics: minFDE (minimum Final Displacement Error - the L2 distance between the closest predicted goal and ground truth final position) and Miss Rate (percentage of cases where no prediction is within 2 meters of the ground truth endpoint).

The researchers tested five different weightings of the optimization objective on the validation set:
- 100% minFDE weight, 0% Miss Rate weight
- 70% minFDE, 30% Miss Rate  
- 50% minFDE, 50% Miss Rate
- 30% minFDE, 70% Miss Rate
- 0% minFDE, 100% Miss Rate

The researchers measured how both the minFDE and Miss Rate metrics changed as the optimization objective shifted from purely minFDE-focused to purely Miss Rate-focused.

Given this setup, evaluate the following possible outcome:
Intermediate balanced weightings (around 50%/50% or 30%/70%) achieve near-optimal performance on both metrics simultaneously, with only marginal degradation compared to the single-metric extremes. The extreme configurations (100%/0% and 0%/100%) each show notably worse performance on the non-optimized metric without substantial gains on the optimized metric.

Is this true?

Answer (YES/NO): NO